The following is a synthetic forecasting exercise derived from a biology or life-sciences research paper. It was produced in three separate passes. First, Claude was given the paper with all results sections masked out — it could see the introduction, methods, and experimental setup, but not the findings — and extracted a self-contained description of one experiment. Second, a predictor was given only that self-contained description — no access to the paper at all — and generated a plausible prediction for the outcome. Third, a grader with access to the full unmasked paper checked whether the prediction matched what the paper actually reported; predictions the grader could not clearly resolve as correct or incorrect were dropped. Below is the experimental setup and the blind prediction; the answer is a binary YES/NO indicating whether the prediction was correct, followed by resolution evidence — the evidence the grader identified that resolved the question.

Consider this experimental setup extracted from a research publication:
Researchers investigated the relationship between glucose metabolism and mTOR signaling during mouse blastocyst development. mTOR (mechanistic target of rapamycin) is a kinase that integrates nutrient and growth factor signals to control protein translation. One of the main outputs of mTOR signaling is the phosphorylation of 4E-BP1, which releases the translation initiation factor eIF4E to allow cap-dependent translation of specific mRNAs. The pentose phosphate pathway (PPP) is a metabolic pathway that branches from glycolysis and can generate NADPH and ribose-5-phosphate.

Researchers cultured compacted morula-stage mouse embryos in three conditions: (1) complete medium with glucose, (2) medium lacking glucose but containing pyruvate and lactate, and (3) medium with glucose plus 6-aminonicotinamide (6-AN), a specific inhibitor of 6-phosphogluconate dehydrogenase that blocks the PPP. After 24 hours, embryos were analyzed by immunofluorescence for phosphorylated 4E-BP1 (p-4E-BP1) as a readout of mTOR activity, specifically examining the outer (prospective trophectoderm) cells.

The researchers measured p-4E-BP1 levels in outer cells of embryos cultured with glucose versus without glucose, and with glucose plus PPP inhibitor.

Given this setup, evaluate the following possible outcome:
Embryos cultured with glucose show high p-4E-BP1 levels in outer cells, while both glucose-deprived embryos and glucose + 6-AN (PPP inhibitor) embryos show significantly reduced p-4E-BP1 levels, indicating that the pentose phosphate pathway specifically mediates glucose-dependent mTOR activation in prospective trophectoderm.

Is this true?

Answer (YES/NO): YES